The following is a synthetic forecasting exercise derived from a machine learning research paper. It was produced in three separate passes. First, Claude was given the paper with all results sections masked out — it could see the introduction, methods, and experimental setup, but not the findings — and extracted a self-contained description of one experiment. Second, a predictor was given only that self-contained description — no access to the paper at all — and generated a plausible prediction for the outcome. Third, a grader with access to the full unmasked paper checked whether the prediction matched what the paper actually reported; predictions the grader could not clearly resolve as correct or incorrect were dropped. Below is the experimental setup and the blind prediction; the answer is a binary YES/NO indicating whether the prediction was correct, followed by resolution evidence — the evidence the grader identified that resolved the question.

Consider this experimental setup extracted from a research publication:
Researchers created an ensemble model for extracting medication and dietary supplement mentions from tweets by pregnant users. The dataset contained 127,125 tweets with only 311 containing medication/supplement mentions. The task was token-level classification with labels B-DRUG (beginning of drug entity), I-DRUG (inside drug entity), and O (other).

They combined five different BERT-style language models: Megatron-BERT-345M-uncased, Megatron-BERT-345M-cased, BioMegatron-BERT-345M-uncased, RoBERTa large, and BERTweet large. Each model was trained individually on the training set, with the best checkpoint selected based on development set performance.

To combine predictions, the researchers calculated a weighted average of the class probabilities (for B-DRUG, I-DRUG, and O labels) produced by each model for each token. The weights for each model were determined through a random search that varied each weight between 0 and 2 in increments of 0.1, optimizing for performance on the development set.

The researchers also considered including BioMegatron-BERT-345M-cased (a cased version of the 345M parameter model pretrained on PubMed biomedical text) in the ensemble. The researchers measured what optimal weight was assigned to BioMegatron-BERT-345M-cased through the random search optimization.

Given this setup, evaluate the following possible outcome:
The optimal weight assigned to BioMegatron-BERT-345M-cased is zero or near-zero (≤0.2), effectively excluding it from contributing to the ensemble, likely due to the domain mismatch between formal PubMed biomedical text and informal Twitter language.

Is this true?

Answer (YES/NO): YES